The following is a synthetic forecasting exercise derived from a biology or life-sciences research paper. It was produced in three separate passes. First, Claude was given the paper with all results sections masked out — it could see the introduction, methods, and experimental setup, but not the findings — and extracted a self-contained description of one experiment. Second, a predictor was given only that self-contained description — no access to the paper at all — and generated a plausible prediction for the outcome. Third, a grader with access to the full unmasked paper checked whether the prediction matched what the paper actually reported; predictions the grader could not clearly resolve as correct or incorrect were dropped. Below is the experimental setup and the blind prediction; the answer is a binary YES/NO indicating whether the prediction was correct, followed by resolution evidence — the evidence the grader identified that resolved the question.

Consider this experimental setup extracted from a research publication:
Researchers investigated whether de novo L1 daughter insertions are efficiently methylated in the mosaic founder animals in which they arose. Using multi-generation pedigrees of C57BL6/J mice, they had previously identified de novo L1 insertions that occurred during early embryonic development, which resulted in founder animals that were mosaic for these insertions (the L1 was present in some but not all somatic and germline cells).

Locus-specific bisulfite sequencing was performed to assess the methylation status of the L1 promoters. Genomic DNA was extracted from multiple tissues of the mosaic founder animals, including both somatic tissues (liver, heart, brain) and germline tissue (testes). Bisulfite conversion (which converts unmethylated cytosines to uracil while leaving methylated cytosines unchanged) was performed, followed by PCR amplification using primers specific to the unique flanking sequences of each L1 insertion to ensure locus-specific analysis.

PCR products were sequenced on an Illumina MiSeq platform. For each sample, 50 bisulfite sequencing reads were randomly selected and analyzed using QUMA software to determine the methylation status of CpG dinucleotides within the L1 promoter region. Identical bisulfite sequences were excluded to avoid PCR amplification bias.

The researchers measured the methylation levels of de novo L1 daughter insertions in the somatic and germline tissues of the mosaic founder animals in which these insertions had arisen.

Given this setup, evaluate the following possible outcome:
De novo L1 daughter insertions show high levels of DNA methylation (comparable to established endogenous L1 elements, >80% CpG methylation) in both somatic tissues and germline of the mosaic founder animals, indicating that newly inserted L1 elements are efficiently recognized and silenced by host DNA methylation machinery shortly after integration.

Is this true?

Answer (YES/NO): YES